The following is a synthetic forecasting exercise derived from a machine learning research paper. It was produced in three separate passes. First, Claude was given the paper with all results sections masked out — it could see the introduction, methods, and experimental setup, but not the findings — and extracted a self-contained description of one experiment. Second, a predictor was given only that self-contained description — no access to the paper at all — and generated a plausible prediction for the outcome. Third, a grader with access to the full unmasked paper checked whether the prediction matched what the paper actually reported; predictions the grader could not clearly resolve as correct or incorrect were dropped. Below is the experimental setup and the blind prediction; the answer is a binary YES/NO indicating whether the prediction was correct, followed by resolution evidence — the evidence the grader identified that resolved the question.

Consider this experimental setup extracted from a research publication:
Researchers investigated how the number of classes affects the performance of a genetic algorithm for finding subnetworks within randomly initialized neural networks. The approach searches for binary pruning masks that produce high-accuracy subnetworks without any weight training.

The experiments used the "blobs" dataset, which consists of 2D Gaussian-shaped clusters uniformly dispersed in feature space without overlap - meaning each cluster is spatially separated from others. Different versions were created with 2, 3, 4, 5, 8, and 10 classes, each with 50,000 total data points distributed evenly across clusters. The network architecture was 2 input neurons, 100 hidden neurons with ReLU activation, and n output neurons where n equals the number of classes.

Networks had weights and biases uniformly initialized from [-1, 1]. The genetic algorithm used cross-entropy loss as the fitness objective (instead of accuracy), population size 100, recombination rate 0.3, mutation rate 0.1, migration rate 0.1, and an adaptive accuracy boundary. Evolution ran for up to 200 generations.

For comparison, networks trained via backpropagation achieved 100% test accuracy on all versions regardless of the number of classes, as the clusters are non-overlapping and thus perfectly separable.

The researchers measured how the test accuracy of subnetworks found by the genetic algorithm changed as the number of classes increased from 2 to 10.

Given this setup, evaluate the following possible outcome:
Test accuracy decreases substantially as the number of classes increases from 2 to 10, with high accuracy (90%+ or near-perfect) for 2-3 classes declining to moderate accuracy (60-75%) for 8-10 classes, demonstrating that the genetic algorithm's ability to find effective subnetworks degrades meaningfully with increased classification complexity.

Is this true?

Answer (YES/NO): NO